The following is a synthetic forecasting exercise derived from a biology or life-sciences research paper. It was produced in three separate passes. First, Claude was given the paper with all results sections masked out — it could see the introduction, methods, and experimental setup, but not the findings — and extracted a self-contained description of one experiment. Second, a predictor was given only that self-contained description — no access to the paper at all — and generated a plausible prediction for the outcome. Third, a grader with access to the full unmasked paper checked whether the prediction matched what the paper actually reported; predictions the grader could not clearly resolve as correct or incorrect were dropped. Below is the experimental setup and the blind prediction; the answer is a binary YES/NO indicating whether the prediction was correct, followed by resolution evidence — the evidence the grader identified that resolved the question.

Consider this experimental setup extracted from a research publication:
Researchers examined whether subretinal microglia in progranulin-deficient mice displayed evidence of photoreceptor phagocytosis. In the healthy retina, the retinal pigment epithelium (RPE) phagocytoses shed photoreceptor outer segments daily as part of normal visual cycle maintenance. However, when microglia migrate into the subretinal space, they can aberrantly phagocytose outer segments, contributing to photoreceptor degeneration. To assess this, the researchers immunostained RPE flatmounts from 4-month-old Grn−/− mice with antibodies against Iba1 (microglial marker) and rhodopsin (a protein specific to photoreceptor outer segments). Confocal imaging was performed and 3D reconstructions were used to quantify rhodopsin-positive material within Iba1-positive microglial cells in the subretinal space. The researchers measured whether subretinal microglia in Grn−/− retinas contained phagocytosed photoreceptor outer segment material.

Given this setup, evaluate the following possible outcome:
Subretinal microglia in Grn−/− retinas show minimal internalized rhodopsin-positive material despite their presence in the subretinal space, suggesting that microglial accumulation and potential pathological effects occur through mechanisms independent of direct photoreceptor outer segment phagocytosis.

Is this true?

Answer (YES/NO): NO